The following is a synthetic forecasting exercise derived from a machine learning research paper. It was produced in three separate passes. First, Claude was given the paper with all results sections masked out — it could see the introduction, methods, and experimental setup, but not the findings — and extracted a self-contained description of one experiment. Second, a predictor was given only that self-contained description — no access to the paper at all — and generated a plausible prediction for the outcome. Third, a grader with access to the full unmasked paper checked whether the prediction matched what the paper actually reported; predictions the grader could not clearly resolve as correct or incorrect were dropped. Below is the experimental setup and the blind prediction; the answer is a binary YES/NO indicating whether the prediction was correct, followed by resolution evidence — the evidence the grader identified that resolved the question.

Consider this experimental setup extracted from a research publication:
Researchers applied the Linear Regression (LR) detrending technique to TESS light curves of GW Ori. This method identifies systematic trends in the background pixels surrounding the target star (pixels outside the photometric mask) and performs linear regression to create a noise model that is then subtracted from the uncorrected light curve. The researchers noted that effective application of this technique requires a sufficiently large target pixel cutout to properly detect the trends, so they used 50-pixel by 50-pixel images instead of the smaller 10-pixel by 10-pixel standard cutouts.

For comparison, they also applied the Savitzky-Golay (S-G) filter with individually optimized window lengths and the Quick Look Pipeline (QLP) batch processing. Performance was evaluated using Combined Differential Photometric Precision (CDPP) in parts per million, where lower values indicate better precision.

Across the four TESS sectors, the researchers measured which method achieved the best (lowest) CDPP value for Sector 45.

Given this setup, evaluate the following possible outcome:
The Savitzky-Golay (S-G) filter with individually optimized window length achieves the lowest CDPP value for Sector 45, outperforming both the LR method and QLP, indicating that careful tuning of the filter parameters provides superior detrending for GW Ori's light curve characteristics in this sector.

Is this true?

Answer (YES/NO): NO